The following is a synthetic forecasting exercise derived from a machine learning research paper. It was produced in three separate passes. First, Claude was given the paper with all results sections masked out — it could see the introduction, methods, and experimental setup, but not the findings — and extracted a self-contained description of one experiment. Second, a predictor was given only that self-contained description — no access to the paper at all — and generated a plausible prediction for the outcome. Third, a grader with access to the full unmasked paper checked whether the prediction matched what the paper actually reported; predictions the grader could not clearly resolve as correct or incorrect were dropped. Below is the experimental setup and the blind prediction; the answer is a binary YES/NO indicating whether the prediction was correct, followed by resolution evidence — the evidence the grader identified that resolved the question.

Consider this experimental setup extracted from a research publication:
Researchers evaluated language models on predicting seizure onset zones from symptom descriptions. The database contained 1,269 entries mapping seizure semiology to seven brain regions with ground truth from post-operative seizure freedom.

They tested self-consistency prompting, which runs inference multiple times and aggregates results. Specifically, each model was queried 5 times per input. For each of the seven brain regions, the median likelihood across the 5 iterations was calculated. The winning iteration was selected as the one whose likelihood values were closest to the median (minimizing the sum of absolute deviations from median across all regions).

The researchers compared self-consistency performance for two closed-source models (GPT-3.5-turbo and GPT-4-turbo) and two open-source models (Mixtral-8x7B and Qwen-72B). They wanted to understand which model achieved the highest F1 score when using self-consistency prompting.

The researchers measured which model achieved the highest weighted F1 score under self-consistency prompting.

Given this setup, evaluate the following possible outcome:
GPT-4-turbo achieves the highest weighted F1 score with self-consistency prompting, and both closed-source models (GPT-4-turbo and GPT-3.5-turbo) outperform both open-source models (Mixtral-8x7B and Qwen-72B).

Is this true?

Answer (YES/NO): NO